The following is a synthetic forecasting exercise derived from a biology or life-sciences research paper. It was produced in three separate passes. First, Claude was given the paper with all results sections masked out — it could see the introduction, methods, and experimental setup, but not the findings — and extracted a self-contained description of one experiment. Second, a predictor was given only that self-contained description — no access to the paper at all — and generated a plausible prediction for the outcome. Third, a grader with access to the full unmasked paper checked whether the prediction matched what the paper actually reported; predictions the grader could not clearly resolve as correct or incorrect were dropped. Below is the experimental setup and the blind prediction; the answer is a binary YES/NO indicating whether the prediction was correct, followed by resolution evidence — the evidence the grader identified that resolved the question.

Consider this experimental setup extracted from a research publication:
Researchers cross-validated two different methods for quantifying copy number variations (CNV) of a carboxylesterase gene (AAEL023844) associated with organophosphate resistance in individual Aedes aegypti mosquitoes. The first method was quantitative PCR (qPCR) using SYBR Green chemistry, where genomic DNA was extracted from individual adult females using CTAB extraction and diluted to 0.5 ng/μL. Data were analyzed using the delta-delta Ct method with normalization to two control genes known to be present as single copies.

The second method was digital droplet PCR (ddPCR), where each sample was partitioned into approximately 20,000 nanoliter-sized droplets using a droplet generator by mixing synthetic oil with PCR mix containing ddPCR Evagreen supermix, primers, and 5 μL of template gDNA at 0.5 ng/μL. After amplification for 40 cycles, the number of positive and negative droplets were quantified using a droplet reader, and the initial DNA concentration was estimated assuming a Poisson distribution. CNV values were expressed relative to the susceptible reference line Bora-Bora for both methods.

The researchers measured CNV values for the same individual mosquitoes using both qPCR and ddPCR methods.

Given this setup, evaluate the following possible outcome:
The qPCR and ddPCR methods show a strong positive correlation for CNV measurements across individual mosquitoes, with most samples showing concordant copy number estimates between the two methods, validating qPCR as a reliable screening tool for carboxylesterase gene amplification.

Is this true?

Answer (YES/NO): YES